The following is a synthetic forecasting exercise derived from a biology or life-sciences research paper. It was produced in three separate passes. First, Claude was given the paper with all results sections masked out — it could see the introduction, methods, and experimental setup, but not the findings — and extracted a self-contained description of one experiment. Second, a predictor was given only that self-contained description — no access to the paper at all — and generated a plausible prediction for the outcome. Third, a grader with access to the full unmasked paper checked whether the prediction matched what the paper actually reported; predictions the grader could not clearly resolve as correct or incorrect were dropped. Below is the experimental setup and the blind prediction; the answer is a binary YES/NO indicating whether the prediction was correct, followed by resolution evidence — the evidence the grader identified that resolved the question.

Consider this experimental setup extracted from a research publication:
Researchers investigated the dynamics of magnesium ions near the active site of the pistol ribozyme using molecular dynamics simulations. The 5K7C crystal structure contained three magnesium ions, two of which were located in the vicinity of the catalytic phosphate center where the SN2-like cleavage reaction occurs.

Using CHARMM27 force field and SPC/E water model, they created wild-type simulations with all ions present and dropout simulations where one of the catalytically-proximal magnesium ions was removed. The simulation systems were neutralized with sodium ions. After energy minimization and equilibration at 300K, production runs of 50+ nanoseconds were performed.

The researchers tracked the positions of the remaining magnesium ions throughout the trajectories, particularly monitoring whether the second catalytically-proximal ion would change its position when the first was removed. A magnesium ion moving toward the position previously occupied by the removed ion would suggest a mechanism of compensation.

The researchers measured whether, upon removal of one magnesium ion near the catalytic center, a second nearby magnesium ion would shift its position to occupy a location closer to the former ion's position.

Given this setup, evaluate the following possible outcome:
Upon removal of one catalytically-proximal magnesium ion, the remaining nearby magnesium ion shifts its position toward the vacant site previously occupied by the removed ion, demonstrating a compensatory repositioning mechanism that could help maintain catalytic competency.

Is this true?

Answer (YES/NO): YES